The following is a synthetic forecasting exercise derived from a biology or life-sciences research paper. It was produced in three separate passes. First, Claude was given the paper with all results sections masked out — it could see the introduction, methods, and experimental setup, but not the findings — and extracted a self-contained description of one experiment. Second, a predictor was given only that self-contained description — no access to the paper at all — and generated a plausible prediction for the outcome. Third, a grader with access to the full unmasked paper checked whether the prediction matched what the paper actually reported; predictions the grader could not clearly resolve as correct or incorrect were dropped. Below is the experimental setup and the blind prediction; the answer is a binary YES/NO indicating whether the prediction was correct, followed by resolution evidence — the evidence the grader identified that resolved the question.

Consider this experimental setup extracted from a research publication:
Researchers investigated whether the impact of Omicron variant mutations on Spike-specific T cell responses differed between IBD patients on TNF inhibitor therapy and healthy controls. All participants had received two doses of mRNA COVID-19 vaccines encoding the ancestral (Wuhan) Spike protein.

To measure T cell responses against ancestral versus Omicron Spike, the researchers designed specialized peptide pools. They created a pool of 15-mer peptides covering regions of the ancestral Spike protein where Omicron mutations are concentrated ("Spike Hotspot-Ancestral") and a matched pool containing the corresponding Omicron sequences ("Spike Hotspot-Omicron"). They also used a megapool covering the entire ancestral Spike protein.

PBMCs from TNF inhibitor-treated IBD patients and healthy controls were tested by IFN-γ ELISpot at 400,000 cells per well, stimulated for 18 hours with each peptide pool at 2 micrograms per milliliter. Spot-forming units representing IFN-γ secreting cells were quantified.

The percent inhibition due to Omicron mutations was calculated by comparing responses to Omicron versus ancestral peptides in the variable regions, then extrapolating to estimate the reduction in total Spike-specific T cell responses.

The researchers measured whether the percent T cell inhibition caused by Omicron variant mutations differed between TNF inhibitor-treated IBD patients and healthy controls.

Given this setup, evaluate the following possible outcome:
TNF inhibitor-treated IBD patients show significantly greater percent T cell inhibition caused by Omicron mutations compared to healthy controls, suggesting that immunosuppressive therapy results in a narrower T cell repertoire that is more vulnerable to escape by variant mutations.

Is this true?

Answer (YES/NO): NO